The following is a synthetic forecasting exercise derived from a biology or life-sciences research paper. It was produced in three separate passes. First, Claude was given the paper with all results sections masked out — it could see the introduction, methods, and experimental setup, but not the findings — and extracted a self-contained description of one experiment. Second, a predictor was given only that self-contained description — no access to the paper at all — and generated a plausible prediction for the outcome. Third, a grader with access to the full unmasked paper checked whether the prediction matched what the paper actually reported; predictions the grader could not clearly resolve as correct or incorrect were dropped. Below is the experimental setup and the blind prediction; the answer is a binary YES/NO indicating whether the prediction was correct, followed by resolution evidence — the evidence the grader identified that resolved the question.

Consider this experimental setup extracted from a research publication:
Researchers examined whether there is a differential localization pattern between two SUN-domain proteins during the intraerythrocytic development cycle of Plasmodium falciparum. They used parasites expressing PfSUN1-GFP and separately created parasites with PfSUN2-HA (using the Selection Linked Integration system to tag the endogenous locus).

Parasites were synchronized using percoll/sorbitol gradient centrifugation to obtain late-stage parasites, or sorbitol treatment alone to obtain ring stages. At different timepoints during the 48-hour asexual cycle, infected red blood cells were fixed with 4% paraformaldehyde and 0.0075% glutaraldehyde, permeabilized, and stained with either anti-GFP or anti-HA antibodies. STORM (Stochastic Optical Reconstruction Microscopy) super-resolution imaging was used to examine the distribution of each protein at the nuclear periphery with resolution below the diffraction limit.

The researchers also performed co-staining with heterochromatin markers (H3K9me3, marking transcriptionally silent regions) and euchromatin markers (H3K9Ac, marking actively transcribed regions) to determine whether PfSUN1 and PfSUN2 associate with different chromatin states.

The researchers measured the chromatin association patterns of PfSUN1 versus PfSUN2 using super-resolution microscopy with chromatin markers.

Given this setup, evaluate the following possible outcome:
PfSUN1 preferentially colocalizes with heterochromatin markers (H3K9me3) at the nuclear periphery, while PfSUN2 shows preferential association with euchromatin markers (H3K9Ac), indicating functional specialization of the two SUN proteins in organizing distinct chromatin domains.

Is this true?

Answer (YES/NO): NO